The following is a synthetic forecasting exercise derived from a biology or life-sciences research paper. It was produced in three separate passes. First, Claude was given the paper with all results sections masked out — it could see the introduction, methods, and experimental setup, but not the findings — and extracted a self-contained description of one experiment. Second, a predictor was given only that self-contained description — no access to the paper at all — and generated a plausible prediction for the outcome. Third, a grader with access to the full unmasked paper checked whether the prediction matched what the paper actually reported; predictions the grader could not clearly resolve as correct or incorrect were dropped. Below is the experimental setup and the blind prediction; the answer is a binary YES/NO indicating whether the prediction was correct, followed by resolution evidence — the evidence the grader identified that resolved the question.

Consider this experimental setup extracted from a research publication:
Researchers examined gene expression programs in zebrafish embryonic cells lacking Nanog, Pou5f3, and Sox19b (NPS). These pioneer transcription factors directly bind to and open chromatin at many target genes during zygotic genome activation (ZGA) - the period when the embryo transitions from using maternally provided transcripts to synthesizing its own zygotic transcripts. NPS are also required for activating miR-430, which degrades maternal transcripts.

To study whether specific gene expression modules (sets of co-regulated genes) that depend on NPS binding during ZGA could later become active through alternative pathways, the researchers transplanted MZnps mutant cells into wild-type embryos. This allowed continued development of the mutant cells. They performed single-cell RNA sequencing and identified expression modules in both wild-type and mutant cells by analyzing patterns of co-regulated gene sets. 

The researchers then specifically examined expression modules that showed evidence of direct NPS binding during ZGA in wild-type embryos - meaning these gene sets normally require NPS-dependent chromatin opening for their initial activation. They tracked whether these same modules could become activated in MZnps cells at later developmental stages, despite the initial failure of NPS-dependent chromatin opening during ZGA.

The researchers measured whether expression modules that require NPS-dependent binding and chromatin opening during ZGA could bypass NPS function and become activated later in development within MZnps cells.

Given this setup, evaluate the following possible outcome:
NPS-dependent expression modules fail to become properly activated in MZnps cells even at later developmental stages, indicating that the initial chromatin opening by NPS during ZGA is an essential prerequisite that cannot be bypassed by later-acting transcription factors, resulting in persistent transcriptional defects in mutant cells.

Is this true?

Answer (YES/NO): NO